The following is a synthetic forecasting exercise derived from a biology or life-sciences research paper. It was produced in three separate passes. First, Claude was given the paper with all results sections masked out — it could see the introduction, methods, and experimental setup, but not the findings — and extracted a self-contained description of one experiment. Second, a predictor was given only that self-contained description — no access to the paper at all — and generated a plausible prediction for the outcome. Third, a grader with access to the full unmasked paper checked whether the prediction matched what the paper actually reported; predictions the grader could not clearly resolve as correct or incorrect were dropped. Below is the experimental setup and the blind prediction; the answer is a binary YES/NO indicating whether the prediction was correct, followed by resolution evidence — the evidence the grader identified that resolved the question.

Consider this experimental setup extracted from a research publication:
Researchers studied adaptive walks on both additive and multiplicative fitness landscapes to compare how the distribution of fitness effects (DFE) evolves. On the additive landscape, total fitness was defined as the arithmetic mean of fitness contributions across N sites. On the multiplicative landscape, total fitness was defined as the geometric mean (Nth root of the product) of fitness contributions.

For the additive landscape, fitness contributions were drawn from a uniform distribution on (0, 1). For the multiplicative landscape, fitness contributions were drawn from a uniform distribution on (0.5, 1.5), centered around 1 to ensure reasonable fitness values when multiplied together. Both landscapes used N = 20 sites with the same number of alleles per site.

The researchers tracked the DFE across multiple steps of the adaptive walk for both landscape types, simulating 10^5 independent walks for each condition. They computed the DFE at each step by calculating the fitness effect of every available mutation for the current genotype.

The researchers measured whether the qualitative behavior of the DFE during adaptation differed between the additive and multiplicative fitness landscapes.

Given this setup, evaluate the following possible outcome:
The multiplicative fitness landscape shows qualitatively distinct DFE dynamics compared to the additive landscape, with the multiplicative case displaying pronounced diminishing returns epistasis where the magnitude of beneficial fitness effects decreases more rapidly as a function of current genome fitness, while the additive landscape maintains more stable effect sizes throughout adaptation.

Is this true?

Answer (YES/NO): NO